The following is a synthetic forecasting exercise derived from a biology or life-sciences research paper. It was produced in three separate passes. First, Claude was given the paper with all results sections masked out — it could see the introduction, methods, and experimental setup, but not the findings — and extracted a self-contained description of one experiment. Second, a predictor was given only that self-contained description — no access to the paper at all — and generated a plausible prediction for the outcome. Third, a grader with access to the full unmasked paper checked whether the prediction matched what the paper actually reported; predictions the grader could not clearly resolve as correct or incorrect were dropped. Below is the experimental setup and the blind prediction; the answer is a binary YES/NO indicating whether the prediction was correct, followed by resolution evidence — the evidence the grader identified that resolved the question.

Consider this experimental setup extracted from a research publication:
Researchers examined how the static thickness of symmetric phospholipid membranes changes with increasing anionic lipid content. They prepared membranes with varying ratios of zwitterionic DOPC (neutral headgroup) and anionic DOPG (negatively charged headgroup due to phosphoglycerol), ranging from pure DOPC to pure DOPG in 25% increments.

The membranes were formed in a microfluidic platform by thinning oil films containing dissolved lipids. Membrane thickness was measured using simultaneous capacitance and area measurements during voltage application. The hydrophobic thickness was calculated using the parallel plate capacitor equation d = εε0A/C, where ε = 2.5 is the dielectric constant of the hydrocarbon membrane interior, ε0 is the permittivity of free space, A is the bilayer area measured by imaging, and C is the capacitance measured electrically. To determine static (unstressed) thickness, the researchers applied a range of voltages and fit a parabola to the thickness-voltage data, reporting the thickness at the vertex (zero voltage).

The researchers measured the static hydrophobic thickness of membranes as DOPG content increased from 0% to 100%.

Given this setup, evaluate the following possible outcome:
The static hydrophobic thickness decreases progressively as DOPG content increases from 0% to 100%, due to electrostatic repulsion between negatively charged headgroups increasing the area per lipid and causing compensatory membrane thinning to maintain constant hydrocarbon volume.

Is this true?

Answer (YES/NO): NO